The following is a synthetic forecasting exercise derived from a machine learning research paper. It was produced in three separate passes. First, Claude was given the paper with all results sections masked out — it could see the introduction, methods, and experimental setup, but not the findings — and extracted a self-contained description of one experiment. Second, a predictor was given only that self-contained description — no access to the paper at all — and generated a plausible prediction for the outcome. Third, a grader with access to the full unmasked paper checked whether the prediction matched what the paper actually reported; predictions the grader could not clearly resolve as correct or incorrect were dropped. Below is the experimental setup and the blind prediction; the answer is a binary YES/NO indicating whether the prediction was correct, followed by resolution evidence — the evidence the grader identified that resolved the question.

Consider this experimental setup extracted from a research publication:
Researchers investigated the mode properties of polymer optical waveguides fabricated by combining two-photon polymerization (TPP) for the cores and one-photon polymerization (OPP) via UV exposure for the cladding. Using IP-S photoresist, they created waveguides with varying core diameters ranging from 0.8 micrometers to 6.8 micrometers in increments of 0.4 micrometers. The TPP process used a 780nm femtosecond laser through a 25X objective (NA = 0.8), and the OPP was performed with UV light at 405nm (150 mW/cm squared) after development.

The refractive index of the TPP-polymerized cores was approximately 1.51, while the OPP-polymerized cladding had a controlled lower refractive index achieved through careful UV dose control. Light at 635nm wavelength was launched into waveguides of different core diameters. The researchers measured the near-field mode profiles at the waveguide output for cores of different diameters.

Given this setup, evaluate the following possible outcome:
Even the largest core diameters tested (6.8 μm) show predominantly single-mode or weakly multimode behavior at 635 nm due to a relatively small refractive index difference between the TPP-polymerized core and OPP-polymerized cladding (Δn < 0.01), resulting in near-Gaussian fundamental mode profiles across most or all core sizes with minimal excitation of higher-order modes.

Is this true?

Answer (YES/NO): NO